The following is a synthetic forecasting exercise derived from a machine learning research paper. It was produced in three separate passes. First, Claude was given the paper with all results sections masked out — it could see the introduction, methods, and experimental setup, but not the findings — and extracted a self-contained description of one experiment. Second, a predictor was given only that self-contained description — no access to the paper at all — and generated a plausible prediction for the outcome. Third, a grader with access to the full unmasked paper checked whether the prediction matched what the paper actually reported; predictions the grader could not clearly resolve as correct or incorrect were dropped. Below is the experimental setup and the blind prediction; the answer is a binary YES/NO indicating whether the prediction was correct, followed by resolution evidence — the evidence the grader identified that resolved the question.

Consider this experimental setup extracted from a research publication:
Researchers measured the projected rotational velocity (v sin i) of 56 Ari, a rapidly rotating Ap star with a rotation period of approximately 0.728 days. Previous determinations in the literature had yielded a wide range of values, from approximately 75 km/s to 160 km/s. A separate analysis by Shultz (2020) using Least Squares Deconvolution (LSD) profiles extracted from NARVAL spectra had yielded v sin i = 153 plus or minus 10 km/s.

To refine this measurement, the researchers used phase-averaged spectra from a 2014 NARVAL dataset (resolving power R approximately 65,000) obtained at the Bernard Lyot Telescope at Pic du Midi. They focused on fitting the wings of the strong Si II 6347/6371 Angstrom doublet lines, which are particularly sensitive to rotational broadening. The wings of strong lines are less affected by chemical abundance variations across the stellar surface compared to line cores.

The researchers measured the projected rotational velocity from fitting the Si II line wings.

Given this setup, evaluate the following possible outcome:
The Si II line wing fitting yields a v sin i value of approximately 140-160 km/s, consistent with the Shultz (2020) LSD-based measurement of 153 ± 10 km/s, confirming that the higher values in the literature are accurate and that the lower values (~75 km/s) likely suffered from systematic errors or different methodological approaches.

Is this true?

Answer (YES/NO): NO